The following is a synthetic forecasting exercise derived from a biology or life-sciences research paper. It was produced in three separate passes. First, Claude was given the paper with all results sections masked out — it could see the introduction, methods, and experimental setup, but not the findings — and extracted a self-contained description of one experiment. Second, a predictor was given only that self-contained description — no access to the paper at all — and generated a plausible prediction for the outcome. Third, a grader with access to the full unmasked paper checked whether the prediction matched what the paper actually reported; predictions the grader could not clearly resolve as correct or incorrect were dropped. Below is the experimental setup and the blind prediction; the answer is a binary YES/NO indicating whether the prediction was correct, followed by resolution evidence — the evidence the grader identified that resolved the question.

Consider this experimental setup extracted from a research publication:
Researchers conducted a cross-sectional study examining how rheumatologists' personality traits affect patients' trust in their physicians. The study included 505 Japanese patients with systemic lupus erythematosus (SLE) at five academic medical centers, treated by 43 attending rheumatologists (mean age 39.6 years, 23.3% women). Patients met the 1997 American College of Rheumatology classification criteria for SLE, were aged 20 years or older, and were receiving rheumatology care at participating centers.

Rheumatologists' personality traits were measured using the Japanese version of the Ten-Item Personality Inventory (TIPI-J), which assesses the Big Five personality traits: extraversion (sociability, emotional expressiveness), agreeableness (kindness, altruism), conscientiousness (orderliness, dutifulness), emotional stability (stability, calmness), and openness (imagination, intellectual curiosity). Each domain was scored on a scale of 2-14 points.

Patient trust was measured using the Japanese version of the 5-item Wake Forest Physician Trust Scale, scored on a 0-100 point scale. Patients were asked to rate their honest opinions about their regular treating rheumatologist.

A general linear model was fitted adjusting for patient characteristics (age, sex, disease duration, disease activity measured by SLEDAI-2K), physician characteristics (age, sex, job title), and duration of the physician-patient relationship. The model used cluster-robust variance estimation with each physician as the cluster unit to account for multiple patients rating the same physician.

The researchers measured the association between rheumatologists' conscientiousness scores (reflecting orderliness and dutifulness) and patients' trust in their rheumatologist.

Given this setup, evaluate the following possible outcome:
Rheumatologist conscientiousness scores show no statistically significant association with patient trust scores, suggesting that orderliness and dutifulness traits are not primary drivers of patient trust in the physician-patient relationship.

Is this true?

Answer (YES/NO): NO